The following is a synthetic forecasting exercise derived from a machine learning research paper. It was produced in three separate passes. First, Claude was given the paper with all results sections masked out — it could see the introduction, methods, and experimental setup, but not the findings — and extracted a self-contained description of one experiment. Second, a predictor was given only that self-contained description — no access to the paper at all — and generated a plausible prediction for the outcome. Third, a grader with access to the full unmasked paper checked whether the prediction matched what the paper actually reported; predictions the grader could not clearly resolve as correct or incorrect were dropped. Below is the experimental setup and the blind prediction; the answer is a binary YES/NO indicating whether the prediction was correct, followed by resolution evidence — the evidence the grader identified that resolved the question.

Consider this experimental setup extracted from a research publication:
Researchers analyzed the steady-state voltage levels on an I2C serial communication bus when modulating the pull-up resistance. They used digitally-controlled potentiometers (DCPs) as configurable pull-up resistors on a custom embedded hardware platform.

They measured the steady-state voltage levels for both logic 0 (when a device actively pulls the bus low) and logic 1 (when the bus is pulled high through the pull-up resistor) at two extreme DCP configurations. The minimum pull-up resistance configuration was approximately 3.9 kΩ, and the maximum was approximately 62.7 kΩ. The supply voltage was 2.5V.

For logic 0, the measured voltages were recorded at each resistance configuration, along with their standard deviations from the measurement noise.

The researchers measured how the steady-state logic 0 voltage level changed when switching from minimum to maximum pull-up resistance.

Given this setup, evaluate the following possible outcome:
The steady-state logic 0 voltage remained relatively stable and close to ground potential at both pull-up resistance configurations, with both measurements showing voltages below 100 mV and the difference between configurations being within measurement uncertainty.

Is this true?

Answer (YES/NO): NO